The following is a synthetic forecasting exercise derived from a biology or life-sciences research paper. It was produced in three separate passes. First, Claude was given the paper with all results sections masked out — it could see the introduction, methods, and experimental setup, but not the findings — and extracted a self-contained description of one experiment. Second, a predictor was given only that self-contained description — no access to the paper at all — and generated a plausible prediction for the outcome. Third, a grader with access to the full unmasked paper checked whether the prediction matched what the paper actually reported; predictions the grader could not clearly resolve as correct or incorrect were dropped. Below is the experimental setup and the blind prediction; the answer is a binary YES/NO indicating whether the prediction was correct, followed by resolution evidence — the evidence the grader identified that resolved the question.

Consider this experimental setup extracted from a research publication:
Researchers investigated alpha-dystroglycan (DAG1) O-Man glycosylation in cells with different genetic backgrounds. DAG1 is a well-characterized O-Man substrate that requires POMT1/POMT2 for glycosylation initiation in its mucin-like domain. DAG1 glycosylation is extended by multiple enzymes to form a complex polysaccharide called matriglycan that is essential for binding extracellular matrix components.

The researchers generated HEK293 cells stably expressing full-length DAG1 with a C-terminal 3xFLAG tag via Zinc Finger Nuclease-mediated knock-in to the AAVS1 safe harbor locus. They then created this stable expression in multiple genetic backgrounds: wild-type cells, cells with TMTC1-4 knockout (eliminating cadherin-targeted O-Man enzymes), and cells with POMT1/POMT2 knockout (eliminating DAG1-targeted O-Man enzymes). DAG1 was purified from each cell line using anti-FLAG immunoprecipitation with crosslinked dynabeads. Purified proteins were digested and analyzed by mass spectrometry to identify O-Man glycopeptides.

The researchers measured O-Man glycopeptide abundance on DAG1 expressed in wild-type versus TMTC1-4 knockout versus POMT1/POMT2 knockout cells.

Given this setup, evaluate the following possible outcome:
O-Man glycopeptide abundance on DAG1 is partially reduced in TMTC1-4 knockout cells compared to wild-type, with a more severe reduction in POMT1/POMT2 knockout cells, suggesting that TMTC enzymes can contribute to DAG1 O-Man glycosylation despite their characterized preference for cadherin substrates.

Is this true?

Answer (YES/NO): NO